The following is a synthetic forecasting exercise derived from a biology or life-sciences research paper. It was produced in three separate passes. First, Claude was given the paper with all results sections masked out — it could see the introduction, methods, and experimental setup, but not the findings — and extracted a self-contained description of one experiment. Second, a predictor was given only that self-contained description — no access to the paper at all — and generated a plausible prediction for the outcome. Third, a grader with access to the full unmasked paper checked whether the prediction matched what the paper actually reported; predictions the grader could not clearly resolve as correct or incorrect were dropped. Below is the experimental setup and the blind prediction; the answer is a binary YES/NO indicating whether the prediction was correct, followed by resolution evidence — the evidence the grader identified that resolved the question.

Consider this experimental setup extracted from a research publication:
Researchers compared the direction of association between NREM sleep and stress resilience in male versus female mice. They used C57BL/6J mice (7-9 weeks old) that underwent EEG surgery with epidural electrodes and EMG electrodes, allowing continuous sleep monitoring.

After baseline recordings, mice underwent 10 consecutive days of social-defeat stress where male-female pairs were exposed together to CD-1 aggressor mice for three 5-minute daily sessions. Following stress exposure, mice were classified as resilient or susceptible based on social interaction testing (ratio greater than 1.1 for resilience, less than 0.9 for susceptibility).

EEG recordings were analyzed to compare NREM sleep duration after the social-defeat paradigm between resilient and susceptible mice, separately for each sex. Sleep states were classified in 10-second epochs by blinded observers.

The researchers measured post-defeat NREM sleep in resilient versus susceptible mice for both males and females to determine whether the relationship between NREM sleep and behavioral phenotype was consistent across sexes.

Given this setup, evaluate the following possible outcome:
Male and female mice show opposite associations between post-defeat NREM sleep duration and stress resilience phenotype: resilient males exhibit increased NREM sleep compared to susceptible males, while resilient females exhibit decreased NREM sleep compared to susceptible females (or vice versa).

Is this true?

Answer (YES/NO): YES